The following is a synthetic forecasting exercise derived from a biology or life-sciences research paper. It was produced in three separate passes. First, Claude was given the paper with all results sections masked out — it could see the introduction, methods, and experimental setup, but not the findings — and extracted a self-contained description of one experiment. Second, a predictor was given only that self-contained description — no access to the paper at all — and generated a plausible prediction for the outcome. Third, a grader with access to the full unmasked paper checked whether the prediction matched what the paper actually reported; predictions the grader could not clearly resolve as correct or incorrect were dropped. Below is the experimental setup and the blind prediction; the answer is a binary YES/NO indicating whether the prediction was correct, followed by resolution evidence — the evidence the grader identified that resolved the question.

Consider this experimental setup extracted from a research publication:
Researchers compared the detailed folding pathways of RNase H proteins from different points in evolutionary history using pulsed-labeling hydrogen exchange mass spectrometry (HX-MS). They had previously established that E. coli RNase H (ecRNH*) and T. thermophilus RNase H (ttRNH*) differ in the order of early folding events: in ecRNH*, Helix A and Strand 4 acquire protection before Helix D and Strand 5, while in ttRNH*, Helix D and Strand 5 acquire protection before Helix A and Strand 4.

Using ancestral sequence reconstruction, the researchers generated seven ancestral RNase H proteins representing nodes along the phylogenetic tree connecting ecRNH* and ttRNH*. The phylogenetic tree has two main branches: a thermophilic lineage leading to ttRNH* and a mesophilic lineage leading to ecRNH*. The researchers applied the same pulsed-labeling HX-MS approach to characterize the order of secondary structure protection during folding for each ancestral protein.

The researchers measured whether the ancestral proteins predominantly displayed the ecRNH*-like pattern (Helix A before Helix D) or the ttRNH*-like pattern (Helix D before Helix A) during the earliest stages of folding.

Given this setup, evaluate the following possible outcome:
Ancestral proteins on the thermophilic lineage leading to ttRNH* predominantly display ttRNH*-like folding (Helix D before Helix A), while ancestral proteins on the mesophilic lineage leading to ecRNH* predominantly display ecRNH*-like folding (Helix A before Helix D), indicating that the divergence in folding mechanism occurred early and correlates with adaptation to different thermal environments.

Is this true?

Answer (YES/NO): NO